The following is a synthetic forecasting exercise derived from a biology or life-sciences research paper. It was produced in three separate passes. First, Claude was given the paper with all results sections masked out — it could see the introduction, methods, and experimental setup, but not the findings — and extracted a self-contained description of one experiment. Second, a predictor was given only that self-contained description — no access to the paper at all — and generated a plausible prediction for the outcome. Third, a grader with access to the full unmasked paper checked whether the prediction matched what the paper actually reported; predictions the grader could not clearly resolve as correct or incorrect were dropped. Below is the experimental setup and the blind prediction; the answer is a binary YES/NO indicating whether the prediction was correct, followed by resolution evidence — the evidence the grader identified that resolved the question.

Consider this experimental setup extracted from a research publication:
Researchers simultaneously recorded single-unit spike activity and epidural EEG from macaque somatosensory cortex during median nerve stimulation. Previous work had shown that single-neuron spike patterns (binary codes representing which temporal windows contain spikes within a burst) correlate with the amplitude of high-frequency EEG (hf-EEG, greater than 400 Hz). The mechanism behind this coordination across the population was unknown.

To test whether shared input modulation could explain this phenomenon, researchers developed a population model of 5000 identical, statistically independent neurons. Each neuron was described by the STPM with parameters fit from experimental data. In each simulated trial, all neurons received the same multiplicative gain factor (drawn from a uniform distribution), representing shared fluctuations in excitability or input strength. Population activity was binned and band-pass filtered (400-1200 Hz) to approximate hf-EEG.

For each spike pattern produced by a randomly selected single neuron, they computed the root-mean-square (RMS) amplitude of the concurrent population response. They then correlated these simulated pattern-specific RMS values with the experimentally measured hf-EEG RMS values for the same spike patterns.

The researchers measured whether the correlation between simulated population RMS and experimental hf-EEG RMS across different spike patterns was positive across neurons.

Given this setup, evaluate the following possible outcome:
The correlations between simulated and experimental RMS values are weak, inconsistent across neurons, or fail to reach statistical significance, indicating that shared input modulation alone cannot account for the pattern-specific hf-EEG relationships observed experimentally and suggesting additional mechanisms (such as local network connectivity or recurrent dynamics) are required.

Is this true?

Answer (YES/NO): NO